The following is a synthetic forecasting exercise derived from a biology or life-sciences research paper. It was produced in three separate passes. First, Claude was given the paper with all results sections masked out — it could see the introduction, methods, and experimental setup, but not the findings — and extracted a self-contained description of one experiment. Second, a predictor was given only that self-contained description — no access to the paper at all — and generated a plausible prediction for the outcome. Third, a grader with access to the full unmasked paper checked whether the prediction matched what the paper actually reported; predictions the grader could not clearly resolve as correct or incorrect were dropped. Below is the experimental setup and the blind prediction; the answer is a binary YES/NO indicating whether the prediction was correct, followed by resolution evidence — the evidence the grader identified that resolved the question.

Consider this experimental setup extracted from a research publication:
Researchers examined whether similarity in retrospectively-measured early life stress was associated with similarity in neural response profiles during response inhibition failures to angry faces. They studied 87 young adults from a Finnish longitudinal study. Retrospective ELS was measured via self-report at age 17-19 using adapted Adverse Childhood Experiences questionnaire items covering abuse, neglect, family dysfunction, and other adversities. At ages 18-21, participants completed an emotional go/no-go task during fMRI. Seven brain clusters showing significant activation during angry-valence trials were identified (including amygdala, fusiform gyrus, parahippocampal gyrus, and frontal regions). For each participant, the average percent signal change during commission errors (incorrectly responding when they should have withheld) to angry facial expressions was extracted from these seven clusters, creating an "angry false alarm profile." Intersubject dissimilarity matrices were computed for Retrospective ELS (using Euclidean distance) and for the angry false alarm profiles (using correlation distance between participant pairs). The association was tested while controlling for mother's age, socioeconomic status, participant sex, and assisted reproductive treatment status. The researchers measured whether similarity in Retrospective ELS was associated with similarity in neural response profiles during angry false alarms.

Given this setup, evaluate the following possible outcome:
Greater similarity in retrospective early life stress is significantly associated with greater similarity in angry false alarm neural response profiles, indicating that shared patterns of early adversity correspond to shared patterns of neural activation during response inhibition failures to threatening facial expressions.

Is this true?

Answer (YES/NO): NO